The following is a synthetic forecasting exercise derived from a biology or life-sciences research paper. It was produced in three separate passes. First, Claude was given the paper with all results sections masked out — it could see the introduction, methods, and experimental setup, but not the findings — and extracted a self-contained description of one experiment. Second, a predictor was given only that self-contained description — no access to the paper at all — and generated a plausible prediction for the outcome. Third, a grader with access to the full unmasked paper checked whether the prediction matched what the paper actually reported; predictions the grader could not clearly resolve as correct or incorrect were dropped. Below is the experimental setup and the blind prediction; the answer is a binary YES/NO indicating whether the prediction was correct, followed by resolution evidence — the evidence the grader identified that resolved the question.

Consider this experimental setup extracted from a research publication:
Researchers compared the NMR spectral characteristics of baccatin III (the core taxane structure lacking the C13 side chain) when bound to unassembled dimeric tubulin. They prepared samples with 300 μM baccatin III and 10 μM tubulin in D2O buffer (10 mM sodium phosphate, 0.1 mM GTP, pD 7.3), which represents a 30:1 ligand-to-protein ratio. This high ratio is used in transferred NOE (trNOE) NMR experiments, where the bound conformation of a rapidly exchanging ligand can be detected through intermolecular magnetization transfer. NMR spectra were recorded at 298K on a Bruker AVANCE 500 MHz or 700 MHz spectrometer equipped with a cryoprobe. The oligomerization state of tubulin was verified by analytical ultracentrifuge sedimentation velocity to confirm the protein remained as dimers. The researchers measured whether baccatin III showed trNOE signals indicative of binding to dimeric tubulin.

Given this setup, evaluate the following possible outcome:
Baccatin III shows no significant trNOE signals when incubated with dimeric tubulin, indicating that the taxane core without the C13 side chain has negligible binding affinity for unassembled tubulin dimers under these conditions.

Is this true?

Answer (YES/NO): NO